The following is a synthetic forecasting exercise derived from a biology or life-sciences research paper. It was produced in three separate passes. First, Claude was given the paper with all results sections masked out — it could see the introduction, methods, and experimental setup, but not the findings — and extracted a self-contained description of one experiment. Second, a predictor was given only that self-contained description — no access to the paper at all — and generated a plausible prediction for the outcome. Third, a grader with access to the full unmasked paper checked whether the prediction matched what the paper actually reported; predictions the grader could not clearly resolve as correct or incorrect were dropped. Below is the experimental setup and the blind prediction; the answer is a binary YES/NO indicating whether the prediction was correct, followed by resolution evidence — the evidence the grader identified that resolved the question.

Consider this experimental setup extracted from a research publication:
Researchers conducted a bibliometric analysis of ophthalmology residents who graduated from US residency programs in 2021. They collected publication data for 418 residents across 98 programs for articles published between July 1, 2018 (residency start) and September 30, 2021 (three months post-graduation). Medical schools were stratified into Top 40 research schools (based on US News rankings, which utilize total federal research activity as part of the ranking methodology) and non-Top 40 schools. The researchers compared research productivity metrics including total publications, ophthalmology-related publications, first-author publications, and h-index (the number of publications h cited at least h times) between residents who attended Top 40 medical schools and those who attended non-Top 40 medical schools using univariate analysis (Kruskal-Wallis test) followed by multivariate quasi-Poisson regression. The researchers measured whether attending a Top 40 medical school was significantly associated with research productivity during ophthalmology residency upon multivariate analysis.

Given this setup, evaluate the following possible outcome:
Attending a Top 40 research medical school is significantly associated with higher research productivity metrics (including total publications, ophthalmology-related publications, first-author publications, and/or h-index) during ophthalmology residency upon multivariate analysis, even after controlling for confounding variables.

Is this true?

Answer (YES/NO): YES